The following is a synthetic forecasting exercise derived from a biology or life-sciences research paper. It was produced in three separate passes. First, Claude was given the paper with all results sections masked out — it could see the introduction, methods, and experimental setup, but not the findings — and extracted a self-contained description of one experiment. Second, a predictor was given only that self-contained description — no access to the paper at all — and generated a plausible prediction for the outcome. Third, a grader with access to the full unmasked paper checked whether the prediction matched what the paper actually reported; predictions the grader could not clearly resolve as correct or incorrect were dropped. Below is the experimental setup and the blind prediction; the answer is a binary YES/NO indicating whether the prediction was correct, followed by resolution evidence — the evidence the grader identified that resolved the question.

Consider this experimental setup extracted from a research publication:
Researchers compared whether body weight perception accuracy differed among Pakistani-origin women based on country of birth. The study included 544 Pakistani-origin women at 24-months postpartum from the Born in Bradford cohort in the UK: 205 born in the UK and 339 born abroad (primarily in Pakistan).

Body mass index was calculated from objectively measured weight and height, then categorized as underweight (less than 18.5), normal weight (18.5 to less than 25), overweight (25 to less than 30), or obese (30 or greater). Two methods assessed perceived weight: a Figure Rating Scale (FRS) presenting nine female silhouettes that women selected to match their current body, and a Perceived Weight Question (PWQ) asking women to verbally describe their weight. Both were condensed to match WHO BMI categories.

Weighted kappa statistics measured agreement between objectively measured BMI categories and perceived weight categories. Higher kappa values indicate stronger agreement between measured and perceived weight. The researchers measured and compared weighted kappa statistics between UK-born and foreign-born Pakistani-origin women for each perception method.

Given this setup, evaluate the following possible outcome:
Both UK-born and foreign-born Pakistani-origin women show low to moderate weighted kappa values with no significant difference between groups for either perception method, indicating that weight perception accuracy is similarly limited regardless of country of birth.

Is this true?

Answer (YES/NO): NO